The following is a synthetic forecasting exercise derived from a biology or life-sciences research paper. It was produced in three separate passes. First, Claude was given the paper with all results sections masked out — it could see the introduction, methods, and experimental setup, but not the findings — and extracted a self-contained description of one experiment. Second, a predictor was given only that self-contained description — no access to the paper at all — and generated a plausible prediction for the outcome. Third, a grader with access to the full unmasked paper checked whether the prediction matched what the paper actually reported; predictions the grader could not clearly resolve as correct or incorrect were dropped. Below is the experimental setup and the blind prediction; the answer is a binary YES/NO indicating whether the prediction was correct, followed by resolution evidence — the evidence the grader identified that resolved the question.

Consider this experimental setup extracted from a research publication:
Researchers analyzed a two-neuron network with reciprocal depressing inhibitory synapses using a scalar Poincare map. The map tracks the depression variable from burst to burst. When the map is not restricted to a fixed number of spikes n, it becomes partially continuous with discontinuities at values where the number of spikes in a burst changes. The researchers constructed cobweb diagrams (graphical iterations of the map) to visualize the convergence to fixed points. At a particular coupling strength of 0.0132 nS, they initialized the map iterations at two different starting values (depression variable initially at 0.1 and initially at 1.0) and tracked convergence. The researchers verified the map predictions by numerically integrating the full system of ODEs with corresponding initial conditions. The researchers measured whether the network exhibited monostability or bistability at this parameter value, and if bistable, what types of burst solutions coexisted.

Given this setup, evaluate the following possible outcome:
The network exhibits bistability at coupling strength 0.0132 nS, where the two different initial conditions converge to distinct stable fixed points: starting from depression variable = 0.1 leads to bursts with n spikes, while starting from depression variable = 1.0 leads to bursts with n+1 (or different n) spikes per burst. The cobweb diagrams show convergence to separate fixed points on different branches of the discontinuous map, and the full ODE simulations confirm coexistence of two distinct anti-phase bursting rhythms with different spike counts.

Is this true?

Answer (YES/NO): YES